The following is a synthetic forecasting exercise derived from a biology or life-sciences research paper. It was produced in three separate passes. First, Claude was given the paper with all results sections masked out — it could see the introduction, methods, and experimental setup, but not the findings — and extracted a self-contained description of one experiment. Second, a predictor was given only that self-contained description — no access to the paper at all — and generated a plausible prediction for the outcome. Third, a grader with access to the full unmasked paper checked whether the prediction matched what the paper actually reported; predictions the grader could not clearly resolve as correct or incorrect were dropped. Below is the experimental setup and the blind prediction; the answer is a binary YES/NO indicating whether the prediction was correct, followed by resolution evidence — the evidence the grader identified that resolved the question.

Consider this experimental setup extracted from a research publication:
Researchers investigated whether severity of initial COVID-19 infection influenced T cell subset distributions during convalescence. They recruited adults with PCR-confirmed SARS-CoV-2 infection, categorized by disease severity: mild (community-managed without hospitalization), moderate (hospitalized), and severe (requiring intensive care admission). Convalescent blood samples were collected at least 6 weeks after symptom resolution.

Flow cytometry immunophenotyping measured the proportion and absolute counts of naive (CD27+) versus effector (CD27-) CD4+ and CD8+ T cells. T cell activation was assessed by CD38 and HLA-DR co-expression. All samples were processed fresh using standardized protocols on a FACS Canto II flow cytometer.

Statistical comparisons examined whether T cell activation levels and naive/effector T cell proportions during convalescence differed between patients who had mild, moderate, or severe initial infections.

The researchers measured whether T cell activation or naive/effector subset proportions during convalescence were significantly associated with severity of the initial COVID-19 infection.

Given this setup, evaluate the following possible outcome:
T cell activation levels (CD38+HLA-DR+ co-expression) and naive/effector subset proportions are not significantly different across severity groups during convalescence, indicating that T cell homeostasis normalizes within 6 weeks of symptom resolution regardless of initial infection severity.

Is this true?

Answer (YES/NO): NO